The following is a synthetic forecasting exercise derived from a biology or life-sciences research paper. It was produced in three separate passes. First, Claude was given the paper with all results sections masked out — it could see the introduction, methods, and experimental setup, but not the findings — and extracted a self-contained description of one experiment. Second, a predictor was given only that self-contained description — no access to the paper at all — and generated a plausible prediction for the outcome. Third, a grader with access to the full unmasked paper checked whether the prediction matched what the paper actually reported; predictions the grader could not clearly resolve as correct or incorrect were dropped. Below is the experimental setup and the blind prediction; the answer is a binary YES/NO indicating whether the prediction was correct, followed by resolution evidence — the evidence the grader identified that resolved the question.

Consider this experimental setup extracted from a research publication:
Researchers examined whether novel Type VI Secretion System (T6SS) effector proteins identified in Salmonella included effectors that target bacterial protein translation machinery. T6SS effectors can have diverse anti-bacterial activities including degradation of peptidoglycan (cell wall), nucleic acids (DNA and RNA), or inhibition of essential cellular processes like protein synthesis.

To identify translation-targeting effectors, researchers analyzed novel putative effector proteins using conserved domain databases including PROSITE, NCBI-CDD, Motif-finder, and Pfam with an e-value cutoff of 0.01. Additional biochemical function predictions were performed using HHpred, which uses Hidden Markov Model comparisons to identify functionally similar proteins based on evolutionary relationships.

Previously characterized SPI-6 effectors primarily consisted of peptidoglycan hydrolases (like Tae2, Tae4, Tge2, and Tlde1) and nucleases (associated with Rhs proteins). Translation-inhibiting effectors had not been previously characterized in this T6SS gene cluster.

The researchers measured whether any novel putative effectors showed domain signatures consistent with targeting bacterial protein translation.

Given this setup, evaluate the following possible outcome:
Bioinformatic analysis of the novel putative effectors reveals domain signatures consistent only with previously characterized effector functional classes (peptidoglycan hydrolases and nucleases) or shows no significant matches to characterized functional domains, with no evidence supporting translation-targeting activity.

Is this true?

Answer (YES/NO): NO